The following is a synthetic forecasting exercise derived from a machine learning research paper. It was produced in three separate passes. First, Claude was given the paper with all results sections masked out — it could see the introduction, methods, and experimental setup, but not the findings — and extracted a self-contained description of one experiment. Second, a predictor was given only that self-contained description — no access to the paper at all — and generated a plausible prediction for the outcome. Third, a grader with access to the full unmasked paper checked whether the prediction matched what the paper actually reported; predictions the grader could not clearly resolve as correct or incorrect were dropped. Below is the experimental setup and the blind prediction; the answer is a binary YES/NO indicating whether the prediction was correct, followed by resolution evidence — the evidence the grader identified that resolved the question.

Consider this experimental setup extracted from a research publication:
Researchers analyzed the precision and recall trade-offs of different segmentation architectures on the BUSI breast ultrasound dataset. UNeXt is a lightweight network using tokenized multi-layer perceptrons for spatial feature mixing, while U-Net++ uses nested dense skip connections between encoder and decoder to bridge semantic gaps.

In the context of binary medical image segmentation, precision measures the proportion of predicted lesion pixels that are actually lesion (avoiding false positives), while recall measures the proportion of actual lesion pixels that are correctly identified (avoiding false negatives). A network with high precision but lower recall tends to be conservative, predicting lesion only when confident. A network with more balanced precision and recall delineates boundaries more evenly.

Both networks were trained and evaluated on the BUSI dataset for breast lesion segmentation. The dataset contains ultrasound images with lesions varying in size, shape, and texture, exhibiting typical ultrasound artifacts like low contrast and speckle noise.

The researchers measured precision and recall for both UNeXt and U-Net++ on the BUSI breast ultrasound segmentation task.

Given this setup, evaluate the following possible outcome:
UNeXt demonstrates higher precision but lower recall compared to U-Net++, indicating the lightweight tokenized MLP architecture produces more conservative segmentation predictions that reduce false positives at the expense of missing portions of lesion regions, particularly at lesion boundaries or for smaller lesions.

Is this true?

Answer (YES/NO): YES